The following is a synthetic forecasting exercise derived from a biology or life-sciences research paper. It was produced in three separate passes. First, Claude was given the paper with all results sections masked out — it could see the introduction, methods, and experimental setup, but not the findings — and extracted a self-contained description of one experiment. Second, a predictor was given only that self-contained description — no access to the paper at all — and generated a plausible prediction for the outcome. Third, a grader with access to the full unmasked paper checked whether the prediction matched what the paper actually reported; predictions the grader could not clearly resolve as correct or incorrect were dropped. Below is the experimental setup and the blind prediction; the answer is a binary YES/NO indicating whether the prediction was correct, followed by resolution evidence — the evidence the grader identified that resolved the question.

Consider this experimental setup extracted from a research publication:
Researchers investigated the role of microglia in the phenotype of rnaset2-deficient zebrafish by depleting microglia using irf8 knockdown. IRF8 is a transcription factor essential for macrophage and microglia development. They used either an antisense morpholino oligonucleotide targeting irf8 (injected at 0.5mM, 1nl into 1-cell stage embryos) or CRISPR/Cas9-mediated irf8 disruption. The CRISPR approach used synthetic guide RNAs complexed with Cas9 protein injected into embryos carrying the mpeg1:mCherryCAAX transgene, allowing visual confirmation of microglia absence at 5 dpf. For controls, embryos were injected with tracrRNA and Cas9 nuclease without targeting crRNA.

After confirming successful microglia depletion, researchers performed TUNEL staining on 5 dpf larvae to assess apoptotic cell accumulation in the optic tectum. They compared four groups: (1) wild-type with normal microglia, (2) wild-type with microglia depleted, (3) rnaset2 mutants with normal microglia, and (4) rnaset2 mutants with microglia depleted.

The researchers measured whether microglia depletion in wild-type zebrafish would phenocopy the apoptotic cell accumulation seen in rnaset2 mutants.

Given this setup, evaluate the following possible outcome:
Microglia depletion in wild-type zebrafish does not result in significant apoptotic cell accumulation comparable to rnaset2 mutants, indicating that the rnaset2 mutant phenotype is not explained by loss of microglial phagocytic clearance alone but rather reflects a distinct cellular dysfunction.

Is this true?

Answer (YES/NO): NO